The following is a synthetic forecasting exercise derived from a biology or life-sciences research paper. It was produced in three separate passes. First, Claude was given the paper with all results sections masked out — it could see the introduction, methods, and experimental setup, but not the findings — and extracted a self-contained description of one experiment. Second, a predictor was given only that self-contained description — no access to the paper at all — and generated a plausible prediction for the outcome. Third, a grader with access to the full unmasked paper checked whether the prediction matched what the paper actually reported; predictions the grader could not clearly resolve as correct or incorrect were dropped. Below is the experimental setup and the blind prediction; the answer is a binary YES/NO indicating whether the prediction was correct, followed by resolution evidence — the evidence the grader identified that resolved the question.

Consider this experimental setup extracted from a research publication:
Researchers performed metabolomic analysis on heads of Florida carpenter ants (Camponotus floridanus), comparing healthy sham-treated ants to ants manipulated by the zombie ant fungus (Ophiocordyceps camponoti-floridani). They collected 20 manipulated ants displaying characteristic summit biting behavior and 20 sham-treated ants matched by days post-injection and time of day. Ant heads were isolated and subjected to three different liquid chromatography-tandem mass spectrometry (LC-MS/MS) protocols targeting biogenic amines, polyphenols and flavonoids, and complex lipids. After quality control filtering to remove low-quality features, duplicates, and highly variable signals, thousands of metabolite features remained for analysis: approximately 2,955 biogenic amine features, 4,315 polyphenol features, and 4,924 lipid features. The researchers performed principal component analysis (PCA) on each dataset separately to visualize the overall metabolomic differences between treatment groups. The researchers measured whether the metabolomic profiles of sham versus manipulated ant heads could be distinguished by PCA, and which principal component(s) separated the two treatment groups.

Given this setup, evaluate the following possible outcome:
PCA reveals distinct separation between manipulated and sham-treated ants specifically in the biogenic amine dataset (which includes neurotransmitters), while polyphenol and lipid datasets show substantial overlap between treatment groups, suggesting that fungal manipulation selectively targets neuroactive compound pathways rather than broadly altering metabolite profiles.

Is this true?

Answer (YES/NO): NO